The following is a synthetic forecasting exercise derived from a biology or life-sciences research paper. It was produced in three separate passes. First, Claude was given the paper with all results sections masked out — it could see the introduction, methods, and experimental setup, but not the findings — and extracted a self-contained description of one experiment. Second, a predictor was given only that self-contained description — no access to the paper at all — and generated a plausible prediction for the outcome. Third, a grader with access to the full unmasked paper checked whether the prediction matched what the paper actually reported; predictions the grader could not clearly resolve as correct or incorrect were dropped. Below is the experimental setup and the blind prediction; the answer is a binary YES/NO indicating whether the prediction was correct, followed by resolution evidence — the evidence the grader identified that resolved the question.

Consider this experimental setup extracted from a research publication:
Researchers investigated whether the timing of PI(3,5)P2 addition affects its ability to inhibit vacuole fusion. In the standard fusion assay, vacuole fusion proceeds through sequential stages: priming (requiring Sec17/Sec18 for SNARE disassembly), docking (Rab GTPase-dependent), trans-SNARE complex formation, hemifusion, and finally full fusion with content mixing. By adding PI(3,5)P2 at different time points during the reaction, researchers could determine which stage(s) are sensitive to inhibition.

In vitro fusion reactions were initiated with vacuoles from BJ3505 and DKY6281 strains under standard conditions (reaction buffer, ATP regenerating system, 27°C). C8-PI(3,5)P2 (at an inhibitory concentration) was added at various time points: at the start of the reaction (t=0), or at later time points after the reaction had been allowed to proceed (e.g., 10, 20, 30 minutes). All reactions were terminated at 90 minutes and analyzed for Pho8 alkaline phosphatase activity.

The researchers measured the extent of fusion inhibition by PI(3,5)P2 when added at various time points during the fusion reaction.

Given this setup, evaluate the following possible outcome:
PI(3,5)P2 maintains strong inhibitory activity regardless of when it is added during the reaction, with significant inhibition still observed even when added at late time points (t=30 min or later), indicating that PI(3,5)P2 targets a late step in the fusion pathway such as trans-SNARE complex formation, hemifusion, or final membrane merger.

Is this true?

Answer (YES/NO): NO